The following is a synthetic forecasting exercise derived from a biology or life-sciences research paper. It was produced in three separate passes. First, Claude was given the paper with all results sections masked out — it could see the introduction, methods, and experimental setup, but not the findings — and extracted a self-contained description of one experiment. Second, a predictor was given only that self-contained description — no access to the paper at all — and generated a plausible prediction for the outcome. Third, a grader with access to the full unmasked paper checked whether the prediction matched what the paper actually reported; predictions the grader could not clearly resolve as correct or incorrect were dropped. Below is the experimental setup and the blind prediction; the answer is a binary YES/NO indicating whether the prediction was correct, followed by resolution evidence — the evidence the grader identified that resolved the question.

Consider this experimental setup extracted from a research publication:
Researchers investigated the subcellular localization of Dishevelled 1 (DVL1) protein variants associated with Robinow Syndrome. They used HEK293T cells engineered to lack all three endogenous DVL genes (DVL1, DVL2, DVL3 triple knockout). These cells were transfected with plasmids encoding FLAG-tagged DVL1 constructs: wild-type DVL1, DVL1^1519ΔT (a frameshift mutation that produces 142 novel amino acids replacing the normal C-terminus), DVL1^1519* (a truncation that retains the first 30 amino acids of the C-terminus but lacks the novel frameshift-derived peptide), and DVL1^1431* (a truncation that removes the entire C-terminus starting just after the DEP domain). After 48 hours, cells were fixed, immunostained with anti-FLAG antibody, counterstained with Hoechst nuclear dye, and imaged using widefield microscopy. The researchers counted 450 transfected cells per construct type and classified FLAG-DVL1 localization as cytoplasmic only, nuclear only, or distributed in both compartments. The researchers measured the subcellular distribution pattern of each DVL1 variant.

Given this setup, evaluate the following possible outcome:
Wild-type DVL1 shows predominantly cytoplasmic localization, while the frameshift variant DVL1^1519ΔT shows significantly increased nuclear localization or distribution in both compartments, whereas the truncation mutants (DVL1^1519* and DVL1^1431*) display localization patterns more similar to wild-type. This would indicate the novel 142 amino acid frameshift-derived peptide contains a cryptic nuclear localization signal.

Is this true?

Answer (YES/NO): NO